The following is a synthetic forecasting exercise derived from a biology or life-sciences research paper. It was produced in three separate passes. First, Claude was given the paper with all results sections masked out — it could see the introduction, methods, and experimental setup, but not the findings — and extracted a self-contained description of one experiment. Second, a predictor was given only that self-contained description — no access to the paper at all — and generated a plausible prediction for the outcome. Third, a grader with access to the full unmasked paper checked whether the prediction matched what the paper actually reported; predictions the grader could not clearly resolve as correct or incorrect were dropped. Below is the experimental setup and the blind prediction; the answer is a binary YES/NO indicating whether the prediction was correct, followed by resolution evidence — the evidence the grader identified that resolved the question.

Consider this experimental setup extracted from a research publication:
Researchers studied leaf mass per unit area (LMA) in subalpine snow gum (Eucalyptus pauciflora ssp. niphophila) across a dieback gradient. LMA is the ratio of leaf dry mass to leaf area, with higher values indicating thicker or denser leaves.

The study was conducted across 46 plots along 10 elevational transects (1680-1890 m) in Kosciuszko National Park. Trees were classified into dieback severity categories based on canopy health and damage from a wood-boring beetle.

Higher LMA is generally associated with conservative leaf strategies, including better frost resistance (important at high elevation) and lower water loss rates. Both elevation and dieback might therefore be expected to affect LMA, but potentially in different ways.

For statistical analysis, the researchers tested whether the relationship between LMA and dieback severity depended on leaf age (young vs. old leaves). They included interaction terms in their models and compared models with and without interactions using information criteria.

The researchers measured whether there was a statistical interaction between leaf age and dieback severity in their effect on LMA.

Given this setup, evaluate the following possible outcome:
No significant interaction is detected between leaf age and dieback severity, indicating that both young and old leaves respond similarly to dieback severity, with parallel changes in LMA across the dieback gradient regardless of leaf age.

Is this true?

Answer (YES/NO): NO